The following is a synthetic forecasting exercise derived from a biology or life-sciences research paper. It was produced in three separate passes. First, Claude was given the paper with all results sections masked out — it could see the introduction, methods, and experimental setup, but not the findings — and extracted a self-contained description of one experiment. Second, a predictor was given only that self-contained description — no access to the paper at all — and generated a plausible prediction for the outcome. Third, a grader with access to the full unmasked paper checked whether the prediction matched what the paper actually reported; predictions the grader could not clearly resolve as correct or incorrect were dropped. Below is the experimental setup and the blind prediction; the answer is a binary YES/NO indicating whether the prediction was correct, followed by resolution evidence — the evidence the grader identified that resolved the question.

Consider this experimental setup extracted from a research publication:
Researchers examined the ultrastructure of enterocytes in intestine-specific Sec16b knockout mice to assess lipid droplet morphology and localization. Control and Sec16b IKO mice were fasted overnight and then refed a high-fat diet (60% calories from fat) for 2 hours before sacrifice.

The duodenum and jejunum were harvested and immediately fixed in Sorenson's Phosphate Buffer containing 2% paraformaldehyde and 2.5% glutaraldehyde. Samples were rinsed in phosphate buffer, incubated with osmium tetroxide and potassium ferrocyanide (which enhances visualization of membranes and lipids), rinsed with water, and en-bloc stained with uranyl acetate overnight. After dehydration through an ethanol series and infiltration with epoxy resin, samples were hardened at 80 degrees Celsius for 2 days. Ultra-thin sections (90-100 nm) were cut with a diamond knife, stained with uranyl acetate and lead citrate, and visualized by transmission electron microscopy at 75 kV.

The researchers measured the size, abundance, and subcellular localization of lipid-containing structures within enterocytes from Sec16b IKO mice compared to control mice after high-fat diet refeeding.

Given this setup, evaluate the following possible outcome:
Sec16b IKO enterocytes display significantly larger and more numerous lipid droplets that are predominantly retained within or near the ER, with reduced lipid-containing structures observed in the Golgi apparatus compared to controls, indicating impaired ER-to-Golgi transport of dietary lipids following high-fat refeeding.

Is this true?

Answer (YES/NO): NO